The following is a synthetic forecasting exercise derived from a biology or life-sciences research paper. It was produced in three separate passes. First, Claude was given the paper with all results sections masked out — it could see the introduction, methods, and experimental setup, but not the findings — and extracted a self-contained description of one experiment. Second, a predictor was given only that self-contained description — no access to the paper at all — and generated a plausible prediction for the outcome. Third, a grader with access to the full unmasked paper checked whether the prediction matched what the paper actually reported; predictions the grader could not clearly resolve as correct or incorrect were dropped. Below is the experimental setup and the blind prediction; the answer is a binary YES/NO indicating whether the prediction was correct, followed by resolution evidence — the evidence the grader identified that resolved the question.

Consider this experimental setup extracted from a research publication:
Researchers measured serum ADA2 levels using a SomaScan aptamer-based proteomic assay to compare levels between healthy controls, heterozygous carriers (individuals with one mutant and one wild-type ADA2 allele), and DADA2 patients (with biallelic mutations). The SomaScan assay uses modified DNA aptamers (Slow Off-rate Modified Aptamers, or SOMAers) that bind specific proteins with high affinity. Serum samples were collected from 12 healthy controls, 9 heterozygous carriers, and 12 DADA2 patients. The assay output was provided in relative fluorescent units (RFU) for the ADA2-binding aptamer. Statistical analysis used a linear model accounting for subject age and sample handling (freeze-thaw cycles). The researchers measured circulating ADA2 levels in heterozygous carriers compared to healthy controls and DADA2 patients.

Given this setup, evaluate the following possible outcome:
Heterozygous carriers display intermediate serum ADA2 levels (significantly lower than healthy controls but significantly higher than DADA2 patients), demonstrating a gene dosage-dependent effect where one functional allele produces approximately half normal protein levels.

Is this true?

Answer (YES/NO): NO